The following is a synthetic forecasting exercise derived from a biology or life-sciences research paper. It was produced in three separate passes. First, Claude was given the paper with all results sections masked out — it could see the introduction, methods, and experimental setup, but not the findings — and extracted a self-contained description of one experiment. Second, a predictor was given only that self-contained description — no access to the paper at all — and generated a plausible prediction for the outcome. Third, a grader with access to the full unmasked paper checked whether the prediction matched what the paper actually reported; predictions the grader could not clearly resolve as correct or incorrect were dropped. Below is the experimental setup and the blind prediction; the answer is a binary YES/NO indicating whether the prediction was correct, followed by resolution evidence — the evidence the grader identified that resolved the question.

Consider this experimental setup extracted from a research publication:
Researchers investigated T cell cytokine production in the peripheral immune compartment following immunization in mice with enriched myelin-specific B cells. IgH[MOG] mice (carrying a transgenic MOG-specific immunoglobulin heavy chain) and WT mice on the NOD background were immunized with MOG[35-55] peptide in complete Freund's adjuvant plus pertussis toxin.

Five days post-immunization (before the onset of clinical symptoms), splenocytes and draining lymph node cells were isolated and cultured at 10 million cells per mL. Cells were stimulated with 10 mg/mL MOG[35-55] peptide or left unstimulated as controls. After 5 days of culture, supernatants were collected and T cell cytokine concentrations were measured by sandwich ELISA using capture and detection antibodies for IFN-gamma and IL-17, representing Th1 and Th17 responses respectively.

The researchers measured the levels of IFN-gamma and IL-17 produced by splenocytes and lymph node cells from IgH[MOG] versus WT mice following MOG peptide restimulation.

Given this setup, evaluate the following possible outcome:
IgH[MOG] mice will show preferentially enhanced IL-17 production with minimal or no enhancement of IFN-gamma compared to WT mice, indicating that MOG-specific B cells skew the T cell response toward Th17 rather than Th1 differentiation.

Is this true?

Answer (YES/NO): NO